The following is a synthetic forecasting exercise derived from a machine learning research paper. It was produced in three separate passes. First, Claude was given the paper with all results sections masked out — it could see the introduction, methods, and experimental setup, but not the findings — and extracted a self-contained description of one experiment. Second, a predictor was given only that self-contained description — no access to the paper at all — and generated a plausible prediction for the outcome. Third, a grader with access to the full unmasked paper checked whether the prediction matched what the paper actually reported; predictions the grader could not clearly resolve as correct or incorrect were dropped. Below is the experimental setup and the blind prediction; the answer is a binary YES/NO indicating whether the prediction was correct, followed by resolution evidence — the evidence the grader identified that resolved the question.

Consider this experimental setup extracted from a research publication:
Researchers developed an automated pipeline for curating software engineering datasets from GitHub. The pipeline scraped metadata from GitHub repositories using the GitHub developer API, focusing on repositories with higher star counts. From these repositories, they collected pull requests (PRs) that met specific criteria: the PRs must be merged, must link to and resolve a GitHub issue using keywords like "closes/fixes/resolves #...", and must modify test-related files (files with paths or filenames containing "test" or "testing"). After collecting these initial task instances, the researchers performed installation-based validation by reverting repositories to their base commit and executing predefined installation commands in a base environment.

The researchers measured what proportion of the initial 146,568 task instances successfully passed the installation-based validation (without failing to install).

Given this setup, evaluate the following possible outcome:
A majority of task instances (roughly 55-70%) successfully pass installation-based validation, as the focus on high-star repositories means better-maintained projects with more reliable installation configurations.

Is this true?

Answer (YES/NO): NO